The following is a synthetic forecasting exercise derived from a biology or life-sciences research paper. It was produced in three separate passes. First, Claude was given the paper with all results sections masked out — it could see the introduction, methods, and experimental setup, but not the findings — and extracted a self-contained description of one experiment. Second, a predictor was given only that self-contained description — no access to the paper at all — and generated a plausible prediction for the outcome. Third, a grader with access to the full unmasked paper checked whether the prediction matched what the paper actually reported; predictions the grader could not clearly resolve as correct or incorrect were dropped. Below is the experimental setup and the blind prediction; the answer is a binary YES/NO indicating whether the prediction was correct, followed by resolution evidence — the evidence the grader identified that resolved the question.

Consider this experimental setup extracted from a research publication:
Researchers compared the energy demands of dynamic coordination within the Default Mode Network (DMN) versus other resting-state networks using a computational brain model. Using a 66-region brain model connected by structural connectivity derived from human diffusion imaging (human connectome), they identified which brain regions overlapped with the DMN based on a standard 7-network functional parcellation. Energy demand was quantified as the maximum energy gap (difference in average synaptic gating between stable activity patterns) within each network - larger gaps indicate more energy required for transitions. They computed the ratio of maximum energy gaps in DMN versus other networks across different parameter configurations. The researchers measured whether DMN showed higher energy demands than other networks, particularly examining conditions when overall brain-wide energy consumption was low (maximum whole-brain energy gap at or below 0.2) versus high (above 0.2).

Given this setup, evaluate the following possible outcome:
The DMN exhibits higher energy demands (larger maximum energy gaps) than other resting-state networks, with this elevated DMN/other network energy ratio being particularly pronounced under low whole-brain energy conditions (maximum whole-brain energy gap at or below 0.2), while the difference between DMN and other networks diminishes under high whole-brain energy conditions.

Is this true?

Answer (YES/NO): YES